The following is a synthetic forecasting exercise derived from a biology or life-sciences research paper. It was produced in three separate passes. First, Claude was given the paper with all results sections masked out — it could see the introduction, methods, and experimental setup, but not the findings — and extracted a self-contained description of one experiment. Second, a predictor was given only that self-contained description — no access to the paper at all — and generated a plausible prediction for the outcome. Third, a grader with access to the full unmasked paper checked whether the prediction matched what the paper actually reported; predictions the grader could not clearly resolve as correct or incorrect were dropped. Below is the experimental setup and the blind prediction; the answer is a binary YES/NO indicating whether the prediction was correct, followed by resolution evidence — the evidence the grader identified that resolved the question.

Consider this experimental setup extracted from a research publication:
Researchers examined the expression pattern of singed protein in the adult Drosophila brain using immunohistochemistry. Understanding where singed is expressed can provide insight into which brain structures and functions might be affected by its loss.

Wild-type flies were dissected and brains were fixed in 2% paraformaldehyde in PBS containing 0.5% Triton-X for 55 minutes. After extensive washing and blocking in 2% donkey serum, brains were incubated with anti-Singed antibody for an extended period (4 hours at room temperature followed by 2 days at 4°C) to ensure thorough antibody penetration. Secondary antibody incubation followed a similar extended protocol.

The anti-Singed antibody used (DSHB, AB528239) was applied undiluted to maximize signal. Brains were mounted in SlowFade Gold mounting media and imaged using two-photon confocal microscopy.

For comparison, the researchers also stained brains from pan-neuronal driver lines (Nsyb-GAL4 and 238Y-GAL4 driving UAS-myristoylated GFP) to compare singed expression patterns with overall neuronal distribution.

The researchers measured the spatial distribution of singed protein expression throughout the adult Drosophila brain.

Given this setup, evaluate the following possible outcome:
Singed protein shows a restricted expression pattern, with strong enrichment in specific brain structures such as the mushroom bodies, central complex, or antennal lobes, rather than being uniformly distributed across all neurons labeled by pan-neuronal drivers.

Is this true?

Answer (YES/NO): YES